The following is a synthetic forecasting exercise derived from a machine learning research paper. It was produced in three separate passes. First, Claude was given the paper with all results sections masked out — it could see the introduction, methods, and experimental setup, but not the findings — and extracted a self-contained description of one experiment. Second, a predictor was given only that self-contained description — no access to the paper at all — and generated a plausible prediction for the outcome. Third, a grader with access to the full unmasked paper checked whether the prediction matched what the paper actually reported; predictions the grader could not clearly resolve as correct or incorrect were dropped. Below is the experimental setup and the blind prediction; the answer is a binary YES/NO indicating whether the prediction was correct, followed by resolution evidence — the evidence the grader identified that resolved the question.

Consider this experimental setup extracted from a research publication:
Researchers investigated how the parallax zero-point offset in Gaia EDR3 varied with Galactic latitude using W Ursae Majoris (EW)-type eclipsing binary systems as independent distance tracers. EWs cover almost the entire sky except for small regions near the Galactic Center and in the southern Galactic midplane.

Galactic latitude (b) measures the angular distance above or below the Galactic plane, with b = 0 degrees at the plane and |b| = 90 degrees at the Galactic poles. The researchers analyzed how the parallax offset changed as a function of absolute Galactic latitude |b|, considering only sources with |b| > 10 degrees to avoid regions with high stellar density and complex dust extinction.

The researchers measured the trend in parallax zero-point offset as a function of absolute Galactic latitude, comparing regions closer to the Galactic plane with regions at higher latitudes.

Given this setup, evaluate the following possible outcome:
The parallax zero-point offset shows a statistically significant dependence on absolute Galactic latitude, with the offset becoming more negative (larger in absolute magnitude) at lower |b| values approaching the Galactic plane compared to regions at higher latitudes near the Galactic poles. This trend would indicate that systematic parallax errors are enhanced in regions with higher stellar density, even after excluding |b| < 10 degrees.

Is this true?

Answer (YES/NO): NO